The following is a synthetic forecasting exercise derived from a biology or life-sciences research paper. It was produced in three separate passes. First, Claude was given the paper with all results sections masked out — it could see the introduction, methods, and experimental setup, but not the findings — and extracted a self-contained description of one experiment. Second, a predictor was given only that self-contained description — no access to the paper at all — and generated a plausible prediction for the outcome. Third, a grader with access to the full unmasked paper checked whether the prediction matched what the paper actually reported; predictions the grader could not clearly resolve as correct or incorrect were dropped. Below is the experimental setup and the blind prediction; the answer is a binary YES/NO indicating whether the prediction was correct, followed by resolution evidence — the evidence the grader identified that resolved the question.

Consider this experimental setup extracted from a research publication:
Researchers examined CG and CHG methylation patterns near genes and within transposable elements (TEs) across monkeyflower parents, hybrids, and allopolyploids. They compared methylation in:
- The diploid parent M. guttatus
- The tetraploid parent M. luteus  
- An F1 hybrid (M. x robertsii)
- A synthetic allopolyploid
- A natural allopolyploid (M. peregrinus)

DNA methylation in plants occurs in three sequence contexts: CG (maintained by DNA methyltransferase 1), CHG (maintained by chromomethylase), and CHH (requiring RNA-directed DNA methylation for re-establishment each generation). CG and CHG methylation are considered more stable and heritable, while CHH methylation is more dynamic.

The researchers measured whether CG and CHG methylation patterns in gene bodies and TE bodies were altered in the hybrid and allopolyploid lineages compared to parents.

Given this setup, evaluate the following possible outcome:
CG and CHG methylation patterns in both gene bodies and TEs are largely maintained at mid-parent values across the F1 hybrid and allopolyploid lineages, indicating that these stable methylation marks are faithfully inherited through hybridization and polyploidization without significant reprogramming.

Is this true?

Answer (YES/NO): YES